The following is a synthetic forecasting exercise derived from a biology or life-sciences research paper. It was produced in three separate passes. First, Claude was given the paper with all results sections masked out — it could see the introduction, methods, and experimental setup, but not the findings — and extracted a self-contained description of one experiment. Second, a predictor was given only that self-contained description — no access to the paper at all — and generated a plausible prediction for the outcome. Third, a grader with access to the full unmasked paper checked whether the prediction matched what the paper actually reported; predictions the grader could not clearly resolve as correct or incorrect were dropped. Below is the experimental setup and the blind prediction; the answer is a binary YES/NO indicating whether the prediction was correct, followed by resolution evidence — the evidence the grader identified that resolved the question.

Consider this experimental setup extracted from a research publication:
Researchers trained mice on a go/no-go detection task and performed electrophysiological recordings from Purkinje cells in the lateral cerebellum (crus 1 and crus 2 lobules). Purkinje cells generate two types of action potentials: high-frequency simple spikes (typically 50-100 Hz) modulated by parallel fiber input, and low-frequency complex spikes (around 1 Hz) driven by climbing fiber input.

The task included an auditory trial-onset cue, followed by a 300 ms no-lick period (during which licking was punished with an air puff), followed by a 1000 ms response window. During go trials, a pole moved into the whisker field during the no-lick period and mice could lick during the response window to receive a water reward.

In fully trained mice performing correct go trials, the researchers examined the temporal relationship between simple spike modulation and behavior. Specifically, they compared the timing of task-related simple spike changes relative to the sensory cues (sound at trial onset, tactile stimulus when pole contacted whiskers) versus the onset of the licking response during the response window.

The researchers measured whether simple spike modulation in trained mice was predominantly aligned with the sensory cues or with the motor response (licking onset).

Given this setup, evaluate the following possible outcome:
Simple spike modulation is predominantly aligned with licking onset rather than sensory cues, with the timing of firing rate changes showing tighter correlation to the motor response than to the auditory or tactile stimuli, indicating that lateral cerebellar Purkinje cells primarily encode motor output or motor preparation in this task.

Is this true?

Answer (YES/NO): YES